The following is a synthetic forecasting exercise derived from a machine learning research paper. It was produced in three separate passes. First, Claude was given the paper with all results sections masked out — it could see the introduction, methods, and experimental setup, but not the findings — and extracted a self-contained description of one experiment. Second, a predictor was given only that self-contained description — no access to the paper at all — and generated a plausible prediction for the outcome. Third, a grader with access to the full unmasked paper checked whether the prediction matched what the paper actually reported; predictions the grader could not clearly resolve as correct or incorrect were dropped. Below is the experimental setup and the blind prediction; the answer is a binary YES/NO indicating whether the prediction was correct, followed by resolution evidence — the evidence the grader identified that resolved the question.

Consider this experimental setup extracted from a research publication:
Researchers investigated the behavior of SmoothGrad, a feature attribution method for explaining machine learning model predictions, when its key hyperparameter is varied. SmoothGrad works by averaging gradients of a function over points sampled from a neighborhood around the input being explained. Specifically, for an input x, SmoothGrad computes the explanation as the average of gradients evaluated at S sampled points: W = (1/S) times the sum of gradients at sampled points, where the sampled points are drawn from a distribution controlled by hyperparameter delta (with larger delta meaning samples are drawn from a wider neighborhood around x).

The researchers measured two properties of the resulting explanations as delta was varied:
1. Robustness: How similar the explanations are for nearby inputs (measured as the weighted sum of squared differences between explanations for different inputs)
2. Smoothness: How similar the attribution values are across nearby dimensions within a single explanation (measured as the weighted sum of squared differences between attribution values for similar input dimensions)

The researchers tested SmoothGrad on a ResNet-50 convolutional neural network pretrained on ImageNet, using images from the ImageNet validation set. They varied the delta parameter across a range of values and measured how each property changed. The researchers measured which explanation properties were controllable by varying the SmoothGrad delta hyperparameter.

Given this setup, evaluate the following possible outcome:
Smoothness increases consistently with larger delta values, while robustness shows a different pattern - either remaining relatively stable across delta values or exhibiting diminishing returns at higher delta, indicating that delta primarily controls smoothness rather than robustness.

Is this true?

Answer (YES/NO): NO